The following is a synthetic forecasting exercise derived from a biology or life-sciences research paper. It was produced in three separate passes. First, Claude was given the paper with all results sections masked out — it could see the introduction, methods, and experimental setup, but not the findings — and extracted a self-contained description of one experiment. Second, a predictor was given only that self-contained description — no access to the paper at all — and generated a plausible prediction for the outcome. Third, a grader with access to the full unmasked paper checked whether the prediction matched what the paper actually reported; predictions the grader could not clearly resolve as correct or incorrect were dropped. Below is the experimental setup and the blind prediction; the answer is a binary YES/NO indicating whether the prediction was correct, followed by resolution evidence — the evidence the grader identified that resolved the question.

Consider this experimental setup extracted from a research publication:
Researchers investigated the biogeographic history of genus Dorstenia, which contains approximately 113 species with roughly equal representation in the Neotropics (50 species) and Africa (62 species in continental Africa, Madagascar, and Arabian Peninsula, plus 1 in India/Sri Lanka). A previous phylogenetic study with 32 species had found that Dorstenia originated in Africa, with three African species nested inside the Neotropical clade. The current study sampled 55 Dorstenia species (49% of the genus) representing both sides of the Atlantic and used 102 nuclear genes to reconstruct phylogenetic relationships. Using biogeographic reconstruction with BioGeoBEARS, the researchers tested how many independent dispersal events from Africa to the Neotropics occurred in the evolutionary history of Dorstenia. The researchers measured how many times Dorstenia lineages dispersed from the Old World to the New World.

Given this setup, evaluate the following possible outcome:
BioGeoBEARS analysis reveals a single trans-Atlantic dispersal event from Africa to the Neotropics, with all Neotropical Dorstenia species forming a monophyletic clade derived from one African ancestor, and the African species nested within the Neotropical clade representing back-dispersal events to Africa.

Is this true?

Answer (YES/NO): NO